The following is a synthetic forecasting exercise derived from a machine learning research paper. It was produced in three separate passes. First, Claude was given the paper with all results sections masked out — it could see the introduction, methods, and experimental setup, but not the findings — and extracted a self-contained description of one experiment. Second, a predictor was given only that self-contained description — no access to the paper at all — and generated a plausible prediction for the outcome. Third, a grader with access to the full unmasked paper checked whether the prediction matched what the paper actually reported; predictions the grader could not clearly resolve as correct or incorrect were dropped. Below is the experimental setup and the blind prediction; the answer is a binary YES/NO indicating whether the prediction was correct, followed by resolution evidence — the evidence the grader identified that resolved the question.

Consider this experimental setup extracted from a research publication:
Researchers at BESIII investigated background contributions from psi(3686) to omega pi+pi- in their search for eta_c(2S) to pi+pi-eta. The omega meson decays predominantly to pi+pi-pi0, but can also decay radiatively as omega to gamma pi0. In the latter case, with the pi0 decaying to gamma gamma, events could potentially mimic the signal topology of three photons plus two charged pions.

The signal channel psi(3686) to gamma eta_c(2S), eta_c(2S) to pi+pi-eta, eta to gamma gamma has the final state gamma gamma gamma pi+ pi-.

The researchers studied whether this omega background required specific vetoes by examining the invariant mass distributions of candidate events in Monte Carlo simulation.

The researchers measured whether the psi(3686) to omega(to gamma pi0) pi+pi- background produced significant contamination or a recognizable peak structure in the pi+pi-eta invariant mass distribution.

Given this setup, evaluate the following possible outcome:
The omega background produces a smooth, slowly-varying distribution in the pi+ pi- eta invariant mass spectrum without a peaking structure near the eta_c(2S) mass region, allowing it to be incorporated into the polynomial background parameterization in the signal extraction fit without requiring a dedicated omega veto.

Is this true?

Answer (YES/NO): NO